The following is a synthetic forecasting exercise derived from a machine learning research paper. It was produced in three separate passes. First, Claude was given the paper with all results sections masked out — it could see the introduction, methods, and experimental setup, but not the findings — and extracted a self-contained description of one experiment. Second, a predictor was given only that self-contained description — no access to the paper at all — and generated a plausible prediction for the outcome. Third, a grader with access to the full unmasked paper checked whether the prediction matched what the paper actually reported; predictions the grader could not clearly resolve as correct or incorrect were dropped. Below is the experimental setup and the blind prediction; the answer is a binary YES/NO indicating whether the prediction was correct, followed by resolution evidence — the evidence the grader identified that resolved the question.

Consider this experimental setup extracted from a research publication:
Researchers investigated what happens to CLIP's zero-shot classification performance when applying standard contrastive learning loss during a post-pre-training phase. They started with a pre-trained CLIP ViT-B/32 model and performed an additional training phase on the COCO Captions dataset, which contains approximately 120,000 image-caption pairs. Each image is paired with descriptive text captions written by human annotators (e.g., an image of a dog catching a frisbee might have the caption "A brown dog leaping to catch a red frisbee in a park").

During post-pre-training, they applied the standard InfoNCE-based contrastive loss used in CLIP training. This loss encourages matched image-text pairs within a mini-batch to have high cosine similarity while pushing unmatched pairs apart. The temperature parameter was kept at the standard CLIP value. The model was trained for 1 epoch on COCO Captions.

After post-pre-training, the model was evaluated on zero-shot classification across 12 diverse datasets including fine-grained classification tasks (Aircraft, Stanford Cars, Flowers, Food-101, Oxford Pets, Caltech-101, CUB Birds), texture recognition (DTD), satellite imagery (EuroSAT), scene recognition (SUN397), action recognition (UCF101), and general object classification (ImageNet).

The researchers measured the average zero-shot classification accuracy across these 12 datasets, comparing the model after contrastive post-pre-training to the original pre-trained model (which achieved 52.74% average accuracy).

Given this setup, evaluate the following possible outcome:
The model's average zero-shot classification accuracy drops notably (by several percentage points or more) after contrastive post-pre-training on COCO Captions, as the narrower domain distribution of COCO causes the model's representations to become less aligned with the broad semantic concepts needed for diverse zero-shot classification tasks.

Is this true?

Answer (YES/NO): YES